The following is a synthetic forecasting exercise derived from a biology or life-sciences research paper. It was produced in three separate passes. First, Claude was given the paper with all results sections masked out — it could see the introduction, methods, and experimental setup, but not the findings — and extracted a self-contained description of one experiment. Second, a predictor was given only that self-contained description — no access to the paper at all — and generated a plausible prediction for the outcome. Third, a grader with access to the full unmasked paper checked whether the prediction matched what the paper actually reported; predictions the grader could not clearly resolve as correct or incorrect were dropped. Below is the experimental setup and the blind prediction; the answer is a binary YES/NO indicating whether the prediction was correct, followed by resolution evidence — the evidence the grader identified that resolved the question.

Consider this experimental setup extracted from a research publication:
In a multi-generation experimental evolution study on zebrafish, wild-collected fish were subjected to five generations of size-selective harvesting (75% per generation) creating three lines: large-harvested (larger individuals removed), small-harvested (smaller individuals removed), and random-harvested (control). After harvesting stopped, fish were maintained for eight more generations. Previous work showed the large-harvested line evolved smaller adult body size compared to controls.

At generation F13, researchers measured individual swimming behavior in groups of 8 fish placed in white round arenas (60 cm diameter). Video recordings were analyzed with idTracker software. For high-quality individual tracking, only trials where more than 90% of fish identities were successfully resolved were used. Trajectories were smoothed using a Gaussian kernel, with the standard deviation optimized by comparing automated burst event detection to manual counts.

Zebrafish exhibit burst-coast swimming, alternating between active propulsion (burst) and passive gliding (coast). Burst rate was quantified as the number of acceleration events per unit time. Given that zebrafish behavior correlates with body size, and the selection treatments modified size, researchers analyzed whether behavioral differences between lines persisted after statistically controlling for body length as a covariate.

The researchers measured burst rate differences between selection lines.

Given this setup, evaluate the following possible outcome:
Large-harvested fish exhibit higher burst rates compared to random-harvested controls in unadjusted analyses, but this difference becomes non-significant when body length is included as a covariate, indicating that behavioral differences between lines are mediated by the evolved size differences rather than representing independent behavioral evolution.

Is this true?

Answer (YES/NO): NO